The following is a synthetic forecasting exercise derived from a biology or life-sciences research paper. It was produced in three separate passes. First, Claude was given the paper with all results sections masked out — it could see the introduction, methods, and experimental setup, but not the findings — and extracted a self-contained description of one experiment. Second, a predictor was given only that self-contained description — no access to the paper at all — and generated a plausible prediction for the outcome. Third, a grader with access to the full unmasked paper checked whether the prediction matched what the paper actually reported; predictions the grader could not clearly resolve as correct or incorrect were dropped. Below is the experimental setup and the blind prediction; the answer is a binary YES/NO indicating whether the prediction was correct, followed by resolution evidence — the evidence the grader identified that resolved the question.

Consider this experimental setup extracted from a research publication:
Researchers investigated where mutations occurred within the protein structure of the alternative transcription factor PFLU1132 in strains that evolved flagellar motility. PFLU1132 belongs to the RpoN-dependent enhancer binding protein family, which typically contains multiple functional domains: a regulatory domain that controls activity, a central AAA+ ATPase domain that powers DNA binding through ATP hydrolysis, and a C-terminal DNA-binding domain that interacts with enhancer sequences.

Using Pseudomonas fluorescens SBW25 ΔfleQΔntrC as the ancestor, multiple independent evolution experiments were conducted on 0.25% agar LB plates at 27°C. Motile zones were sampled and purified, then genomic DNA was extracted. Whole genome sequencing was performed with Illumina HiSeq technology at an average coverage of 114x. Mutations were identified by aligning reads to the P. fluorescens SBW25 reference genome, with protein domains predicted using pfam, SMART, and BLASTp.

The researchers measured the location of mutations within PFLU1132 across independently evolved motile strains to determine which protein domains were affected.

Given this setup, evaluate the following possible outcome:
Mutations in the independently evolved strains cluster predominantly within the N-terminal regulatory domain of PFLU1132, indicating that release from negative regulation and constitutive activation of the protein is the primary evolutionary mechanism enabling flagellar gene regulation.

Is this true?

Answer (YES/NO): NO